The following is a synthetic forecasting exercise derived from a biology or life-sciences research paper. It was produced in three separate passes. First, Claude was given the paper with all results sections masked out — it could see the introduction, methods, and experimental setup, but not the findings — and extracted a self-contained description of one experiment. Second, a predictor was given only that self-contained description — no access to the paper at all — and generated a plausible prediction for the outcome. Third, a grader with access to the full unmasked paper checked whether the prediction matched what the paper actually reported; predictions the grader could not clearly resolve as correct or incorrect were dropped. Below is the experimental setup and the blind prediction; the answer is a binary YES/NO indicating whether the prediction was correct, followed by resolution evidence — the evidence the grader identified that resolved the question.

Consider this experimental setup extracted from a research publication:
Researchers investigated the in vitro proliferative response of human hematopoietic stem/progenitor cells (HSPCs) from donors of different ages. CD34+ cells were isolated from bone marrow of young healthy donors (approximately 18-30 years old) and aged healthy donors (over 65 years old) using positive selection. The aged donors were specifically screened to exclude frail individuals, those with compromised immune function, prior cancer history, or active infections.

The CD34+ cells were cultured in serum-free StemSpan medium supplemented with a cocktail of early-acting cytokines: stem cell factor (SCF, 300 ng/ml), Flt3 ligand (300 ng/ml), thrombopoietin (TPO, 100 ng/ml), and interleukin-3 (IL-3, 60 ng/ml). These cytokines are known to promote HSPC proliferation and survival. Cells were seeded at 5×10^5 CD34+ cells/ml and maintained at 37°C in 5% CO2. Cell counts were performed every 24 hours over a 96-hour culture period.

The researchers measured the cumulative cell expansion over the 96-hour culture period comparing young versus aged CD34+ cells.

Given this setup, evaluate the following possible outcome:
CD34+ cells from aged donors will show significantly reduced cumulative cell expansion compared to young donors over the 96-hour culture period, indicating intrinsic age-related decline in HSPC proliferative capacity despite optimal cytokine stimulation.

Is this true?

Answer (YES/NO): NO